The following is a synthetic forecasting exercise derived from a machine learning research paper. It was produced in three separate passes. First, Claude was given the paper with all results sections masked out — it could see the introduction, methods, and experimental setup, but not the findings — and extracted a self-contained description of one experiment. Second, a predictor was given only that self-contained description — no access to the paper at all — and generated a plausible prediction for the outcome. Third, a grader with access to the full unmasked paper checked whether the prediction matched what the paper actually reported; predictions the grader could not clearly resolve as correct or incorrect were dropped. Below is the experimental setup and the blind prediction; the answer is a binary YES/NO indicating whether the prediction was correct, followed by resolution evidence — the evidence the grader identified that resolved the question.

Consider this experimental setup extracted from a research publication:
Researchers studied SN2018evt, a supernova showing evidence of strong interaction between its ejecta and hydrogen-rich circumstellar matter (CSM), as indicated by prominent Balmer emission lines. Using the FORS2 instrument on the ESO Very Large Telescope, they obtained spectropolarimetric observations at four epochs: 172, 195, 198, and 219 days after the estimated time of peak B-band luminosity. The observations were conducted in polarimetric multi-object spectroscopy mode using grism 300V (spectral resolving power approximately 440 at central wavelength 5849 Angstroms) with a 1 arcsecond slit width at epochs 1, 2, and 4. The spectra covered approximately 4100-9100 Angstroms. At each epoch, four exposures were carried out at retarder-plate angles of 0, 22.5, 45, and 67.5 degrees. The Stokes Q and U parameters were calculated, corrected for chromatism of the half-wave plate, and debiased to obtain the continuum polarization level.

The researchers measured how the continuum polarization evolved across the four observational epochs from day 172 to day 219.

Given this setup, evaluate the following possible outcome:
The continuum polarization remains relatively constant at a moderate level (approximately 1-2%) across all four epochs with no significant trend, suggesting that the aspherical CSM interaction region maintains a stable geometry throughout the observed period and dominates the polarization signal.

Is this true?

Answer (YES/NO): NO